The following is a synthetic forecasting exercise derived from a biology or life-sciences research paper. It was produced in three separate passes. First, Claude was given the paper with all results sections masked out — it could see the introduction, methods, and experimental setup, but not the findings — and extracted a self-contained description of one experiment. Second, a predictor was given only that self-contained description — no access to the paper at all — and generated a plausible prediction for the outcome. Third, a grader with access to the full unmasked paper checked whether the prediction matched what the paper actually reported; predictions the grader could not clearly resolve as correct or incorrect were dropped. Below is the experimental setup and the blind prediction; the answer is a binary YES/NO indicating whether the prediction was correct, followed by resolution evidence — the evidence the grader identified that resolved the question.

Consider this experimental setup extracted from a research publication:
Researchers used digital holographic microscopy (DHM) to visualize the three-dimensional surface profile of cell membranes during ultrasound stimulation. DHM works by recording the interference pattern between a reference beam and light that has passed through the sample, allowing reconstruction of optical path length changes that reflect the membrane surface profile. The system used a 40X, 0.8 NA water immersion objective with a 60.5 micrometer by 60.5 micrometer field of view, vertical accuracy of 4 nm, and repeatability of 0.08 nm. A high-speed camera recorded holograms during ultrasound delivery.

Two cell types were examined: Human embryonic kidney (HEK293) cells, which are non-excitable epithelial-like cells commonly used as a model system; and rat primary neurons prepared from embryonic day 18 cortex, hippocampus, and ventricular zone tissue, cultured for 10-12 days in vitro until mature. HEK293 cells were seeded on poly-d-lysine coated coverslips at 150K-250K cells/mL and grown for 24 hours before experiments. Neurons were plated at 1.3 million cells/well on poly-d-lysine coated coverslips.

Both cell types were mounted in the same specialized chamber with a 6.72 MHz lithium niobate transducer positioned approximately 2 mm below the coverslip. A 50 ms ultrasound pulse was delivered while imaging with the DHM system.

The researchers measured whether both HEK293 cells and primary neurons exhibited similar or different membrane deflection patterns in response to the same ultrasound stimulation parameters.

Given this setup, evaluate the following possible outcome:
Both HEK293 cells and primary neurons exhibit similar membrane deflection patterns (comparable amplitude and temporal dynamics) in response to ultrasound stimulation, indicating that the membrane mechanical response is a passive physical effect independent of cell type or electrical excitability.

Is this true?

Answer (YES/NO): YES